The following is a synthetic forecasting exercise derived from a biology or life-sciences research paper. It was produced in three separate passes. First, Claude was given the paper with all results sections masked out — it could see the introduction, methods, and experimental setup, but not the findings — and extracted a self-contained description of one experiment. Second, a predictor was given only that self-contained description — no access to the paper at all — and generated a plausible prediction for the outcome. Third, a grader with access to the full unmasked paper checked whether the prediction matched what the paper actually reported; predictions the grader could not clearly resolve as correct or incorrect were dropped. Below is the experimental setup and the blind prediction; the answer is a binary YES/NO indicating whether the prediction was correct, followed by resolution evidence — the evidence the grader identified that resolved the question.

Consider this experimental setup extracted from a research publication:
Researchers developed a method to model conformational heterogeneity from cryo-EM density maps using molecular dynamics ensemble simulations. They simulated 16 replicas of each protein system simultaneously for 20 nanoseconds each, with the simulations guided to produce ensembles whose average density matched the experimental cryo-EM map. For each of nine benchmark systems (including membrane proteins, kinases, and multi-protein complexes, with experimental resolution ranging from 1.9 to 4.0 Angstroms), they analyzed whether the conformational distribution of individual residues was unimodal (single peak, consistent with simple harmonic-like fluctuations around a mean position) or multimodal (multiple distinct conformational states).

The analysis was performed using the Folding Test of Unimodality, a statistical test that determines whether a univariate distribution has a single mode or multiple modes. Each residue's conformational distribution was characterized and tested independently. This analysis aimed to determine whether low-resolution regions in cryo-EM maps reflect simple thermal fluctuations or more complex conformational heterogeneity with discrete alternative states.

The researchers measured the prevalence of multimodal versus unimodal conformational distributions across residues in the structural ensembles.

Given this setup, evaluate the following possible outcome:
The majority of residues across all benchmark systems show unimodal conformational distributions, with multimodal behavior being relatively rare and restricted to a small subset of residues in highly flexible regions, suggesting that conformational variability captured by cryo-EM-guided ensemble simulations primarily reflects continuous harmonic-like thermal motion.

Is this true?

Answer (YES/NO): NO